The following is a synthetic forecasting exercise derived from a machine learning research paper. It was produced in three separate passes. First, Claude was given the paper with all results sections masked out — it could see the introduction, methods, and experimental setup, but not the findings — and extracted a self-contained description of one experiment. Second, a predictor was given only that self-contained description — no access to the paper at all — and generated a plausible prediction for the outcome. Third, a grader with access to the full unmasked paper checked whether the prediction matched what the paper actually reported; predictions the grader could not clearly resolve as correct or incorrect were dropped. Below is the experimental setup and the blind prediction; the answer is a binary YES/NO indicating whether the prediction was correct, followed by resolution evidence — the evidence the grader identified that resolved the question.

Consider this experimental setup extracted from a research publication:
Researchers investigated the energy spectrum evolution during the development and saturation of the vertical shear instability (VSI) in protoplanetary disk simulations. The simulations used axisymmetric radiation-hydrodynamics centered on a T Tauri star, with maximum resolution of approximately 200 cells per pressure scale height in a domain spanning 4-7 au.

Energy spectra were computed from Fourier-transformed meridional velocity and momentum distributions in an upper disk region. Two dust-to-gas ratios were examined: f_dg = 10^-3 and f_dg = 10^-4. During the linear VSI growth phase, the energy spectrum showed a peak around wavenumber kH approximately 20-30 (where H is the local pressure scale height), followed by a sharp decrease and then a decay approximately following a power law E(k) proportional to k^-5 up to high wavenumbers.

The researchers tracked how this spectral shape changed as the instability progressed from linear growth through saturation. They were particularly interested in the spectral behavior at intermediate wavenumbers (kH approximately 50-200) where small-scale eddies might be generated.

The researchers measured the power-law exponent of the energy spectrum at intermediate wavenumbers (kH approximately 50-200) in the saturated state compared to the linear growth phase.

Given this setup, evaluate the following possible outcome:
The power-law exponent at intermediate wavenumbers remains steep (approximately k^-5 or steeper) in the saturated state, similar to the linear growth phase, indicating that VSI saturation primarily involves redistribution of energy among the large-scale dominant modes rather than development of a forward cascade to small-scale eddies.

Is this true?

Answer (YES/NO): NO